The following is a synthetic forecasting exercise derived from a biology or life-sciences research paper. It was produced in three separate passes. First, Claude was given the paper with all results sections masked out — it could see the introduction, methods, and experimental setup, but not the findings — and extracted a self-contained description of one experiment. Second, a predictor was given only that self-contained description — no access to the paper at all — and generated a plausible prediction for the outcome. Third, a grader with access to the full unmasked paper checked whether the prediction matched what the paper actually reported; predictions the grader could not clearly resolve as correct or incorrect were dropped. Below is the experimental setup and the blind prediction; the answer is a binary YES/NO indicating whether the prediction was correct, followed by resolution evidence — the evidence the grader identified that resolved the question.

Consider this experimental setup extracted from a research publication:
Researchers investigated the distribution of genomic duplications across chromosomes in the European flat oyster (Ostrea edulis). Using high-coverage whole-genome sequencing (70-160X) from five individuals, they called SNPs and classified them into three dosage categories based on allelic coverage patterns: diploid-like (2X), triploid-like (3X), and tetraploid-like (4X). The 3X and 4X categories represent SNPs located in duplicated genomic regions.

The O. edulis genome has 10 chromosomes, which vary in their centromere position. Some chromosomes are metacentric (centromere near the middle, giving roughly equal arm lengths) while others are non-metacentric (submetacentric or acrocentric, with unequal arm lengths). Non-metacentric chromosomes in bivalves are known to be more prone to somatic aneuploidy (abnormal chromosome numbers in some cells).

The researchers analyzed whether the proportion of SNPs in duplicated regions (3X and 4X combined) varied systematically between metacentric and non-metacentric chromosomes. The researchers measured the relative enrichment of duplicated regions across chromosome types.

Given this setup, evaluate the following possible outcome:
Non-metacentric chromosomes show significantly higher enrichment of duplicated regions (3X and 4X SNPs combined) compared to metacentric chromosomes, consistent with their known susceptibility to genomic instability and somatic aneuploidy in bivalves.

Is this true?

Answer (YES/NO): YES